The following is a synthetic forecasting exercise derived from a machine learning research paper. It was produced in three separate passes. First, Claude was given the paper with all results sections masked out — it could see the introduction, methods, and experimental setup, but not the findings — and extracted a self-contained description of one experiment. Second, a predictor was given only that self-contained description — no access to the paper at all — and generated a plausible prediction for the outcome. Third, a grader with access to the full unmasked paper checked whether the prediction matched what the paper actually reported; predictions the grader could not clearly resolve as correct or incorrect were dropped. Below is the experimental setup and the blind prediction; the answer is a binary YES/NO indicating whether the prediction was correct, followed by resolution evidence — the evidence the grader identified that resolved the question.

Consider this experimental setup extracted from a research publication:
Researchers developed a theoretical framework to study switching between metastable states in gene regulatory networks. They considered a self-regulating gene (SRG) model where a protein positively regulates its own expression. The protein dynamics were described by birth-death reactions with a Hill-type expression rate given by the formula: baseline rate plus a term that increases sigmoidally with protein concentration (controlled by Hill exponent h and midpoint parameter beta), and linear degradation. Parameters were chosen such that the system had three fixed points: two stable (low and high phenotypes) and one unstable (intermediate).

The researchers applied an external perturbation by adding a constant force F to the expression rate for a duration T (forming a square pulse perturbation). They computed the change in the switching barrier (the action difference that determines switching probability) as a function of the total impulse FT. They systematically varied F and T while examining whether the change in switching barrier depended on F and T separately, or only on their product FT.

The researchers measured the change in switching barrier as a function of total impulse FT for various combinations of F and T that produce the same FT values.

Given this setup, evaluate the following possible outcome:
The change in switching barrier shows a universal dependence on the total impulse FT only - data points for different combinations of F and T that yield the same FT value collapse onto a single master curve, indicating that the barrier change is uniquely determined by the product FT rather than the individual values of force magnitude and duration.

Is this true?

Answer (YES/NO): NO